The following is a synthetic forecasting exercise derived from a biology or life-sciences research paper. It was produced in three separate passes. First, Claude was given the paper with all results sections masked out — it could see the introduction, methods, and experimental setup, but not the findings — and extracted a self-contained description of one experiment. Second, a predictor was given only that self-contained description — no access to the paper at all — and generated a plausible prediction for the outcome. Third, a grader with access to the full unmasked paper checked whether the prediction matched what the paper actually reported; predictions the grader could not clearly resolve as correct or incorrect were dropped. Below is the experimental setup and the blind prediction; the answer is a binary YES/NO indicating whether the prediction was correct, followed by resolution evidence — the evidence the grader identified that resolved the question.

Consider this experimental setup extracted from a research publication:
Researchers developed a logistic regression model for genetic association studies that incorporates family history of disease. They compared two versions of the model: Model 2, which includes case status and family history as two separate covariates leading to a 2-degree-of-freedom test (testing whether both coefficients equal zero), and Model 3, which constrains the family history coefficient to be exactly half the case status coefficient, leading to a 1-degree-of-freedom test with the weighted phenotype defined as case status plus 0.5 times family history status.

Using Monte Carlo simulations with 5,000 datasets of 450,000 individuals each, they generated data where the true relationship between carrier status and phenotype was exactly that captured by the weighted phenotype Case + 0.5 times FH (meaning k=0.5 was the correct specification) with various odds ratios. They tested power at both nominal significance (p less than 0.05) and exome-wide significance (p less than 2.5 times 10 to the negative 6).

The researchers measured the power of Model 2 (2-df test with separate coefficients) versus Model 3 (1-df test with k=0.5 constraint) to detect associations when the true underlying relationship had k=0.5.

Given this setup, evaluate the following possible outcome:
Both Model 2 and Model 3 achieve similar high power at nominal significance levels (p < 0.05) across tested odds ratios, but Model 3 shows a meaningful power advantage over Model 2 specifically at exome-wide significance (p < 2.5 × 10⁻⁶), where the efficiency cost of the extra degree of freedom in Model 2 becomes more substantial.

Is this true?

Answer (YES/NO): NO